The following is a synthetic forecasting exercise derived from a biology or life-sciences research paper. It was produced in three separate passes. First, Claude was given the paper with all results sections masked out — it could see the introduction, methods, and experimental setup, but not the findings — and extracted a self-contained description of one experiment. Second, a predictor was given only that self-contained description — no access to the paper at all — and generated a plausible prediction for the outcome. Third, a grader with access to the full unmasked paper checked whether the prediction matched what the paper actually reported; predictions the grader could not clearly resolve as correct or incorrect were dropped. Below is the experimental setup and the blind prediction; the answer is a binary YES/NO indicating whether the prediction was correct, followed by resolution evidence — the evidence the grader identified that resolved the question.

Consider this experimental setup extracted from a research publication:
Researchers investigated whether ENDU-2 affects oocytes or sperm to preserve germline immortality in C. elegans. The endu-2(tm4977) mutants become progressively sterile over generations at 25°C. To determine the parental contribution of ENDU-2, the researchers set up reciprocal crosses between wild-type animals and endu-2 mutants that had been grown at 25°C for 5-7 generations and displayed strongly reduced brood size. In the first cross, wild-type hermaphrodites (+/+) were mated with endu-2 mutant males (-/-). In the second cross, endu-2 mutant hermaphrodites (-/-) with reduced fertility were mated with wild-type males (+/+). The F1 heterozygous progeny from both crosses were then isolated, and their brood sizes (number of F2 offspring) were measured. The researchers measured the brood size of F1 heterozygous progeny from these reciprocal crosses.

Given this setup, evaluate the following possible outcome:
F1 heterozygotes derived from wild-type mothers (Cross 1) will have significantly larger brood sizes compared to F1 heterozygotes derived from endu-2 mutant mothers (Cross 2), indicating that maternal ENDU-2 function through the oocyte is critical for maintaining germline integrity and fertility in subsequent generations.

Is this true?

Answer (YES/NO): YES